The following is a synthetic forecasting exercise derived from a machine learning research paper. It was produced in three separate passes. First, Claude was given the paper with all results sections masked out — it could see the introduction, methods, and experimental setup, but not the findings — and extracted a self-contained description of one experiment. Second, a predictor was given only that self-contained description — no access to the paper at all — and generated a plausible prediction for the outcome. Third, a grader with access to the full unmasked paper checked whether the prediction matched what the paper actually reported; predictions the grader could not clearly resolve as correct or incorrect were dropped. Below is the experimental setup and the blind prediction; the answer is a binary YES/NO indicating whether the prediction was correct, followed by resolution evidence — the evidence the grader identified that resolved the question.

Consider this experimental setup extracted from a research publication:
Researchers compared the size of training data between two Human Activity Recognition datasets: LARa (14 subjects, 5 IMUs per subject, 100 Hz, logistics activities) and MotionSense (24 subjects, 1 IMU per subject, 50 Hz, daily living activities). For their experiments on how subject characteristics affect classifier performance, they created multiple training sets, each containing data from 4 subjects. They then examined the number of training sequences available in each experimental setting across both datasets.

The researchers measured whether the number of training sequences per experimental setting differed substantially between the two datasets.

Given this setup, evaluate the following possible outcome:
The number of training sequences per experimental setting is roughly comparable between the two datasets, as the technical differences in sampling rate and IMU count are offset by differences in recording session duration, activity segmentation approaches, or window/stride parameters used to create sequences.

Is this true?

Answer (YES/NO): NO